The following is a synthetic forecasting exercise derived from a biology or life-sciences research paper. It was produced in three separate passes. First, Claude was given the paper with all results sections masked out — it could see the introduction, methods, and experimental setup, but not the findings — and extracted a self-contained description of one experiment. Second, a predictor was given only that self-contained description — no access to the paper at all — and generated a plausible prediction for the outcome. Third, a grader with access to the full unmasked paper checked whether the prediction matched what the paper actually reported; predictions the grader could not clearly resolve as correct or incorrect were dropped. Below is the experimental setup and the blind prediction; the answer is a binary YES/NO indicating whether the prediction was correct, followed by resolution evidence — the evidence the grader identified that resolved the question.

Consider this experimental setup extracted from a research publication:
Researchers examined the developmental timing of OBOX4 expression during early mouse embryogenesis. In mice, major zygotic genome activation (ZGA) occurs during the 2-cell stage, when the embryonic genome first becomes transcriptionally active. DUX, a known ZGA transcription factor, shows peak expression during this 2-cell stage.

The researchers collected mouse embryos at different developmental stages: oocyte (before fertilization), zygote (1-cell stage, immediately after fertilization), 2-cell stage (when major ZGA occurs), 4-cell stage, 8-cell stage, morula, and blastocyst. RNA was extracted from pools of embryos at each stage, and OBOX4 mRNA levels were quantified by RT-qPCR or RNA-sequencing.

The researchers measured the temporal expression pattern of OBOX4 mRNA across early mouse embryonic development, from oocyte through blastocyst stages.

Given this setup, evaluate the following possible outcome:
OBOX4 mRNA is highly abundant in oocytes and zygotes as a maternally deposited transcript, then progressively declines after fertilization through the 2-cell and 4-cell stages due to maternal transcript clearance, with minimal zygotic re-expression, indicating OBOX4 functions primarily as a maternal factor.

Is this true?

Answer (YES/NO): NO